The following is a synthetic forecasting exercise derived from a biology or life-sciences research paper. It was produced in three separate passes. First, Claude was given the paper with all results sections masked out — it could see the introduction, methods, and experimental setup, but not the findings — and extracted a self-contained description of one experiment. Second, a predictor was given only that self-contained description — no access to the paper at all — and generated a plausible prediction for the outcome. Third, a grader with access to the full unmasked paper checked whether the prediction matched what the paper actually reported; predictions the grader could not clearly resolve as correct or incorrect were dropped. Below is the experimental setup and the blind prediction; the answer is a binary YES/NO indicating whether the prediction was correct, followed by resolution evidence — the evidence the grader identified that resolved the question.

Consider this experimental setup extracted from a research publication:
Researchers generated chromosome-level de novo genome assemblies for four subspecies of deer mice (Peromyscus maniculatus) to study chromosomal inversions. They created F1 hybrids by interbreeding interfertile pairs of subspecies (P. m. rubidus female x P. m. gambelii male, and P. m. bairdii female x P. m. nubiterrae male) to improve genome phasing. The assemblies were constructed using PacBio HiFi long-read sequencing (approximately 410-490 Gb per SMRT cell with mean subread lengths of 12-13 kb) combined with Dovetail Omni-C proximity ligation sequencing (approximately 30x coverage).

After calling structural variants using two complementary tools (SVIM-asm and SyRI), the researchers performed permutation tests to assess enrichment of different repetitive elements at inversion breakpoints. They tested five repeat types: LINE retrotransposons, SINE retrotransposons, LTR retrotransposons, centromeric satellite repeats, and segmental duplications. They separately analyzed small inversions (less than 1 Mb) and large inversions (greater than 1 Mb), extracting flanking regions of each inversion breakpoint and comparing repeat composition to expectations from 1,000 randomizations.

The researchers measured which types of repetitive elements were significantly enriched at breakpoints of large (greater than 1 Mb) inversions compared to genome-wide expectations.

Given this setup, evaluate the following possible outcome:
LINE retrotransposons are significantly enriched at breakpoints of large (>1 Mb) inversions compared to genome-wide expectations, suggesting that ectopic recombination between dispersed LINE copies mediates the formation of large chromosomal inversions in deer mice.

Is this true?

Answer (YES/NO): NO